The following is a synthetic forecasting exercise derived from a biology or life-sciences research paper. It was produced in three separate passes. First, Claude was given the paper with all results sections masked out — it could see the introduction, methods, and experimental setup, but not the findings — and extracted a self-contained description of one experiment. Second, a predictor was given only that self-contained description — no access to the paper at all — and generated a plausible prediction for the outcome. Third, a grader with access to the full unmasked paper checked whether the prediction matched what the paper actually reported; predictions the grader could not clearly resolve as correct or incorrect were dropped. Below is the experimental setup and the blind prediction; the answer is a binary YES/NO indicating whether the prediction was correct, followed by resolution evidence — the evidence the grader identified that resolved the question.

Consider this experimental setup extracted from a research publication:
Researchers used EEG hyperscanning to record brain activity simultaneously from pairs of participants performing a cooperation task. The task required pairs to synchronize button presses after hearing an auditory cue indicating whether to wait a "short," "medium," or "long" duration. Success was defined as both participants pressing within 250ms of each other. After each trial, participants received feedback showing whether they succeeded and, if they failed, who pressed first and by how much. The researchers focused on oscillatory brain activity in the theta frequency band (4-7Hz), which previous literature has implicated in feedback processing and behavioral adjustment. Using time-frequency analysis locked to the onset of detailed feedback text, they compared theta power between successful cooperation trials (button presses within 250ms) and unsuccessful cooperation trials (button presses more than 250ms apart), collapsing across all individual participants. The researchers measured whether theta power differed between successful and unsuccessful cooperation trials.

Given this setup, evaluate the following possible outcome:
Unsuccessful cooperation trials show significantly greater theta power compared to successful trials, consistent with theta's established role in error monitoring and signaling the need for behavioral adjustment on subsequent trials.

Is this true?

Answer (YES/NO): YES